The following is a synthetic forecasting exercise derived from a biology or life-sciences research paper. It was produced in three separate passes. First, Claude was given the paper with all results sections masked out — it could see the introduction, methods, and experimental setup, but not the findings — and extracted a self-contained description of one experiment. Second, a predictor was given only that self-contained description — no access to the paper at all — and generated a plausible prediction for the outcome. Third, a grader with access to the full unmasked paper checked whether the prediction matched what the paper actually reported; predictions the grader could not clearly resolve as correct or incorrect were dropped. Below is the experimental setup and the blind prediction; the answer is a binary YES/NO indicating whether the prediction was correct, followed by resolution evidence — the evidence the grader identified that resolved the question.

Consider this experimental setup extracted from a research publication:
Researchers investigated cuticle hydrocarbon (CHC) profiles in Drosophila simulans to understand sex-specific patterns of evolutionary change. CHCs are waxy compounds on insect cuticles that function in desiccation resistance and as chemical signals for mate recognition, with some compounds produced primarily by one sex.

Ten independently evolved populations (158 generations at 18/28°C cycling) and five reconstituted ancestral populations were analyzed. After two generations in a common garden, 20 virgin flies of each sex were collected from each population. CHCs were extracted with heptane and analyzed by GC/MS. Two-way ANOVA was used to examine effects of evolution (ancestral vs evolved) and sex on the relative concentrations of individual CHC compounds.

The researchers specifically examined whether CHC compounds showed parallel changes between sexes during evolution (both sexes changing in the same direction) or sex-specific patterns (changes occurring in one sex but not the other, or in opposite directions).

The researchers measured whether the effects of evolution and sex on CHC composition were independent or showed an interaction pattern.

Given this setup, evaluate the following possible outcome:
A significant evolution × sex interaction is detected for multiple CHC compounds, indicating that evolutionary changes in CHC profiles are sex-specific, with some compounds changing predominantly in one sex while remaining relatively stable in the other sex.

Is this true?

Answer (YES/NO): NO